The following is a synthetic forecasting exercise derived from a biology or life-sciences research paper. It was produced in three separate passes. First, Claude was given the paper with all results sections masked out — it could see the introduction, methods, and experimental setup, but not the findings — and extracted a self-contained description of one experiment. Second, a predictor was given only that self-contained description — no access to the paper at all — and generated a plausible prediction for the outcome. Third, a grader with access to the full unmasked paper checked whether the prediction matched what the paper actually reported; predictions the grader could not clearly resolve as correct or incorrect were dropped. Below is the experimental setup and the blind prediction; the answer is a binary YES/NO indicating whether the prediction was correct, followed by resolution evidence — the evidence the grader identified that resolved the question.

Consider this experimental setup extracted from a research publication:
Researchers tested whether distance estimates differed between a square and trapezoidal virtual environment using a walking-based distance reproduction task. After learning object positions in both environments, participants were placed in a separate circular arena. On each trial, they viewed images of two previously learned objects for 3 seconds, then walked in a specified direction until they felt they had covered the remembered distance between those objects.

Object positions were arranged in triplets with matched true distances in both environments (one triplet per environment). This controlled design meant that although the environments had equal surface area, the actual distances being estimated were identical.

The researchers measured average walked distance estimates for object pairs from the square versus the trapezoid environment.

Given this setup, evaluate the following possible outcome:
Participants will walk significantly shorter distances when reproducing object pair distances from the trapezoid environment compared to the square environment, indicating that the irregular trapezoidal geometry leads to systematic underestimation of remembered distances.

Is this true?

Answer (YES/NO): YES